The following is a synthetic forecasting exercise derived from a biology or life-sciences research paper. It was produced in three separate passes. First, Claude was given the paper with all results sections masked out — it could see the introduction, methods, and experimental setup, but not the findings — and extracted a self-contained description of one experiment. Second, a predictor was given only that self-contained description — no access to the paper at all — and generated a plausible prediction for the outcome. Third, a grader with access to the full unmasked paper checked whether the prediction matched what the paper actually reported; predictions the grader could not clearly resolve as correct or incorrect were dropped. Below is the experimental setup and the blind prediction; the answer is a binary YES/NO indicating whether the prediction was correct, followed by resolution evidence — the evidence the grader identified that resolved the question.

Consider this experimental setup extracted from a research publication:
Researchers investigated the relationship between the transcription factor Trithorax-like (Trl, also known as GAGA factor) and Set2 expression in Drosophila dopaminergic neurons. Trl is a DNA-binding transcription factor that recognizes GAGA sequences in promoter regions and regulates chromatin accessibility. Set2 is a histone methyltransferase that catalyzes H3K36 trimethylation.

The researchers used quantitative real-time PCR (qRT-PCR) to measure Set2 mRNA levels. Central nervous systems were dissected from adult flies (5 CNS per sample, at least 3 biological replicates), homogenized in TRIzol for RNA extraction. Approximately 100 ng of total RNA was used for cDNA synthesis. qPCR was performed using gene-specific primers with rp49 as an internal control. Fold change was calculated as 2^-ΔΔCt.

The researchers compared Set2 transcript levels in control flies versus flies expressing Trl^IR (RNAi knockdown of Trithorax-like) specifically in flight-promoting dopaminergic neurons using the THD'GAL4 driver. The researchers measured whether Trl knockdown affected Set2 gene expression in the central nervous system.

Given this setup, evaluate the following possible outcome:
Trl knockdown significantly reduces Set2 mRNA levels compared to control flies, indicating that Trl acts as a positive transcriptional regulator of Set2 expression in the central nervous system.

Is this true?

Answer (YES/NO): YES